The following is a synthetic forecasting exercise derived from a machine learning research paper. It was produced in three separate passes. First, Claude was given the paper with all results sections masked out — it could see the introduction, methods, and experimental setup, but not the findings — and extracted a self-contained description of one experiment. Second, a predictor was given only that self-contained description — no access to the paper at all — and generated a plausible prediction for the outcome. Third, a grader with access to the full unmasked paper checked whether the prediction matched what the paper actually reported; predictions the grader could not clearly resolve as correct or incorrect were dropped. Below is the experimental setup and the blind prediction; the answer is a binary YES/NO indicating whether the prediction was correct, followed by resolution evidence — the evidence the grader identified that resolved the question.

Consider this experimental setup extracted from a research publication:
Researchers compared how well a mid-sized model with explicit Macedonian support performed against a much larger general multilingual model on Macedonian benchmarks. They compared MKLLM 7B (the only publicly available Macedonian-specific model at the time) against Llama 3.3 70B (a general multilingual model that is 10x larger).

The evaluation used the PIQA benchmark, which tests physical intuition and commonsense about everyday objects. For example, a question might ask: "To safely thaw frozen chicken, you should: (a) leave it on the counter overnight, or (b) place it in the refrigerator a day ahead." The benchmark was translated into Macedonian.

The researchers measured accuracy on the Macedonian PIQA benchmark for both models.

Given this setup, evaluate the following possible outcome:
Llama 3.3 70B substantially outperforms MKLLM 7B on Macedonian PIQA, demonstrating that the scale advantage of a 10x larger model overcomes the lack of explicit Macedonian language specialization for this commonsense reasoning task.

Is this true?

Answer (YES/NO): NO